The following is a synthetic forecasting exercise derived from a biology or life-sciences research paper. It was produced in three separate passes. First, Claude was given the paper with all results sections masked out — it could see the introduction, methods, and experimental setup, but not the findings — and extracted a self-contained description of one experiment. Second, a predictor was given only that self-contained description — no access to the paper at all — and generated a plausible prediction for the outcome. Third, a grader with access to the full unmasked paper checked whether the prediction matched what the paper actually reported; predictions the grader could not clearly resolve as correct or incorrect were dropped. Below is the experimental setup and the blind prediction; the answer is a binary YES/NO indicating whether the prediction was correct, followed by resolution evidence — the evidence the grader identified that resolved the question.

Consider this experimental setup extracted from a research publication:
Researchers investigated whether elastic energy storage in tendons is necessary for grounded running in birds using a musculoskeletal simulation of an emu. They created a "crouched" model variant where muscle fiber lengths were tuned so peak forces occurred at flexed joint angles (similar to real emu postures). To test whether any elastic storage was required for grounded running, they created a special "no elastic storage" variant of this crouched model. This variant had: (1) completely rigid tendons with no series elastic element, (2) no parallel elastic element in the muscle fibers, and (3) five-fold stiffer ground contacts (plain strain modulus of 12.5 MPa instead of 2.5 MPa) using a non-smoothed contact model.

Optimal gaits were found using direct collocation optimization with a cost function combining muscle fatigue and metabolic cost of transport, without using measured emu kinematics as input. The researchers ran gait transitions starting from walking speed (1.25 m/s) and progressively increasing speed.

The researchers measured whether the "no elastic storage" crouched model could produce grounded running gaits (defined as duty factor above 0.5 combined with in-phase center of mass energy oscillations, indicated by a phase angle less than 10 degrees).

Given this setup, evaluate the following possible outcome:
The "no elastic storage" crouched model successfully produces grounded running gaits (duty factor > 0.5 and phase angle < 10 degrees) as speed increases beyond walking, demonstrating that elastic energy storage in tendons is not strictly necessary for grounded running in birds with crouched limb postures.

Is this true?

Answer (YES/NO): YES